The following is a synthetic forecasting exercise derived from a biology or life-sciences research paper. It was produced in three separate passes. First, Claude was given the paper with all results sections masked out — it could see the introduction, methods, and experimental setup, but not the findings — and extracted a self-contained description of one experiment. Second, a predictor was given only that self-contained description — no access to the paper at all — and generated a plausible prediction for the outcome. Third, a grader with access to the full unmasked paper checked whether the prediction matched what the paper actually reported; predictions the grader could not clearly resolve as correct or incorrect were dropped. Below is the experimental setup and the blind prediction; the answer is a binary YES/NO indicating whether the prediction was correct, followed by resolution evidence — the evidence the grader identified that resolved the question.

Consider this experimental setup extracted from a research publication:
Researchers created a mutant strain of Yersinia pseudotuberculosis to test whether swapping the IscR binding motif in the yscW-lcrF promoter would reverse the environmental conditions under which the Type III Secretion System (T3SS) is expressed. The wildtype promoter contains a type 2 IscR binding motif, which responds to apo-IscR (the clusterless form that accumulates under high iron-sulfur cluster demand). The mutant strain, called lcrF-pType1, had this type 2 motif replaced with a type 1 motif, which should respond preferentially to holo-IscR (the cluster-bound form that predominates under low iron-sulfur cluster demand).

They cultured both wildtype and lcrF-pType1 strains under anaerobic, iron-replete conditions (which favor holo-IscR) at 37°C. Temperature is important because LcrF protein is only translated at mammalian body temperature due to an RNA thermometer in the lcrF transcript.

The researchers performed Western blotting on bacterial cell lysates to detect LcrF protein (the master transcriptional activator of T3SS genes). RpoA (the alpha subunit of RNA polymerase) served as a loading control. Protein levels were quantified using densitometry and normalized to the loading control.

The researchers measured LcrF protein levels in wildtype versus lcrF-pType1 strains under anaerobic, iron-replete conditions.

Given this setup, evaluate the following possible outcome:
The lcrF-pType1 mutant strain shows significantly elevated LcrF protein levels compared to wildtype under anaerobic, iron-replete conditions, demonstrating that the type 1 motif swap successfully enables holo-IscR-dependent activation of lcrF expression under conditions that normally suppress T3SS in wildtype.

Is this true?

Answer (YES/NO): YES